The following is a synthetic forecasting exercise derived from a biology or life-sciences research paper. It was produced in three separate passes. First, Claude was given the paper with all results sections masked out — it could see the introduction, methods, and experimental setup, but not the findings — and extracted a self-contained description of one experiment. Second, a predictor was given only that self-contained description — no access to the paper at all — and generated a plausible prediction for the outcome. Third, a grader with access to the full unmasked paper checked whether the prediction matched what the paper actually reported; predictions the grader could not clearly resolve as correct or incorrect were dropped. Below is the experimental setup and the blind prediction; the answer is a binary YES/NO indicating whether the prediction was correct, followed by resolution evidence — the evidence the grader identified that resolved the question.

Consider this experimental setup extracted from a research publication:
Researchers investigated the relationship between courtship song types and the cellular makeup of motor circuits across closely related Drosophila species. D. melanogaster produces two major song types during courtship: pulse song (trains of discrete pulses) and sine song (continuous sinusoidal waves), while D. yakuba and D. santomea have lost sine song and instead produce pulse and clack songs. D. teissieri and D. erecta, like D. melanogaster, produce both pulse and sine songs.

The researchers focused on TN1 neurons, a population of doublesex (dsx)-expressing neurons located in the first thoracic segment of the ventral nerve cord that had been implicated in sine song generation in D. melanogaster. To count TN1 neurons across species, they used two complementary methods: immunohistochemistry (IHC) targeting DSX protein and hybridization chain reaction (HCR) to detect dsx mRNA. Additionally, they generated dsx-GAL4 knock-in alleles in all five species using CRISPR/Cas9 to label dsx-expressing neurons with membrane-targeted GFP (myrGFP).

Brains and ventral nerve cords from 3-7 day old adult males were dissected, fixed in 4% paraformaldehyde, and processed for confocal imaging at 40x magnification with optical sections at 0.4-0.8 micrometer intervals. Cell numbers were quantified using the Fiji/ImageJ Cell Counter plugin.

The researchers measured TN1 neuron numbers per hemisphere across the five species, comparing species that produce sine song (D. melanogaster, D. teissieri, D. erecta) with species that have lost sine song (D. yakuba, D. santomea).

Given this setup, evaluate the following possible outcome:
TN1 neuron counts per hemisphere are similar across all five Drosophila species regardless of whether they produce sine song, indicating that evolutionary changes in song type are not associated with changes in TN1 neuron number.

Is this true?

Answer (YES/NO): NO